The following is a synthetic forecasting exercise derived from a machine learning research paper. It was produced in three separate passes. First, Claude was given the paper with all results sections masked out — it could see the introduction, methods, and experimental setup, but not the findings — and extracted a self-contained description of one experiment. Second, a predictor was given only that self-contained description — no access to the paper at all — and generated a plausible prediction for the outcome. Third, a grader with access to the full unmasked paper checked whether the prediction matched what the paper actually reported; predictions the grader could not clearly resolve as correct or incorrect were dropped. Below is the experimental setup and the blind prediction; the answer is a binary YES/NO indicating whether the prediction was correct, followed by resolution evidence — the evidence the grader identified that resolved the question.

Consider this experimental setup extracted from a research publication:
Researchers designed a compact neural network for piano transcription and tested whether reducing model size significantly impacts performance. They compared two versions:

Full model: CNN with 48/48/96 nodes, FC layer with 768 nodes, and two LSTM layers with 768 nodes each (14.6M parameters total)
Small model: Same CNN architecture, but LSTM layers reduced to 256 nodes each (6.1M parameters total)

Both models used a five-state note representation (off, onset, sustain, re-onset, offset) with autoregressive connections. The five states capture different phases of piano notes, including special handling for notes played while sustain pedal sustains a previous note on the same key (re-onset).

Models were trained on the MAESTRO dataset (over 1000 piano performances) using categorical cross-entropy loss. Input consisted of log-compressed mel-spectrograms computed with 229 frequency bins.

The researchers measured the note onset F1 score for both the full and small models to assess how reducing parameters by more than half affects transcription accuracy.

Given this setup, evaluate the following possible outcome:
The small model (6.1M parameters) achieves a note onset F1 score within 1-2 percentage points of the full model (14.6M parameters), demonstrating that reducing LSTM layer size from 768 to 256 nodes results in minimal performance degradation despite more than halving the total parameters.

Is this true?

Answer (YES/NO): YES